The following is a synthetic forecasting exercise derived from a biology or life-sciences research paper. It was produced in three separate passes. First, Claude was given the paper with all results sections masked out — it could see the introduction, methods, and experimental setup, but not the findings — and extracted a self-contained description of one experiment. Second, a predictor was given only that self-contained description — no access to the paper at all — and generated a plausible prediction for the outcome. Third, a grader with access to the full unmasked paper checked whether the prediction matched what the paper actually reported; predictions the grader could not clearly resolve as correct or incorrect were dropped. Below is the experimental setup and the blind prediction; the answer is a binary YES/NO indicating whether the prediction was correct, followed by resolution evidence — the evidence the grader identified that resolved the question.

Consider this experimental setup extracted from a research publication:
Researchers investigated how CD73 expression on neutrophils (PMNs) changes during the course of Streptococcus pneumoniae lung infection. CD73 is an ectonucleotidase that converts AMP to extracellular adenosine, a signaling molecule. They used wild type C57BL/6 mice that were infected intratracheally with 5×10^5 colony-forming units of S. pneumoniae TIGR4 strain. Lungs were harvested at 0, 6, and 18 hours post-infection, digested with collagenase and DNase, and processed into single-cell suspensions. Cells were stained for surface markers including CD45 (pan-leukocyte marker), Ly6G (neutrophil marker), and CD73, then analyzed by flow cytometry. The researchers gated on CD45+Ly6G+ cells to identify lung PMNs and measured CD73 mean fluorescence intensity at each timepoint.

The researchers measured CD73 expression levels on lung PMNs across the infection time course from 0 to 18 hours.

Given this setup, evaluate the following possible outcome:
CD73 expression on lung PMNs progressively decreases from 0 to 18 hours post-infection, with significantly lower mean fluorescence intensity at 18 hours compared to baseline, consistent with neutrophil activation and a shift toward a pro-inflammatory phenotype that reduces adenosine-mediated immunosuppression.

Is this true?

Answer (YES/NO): NO